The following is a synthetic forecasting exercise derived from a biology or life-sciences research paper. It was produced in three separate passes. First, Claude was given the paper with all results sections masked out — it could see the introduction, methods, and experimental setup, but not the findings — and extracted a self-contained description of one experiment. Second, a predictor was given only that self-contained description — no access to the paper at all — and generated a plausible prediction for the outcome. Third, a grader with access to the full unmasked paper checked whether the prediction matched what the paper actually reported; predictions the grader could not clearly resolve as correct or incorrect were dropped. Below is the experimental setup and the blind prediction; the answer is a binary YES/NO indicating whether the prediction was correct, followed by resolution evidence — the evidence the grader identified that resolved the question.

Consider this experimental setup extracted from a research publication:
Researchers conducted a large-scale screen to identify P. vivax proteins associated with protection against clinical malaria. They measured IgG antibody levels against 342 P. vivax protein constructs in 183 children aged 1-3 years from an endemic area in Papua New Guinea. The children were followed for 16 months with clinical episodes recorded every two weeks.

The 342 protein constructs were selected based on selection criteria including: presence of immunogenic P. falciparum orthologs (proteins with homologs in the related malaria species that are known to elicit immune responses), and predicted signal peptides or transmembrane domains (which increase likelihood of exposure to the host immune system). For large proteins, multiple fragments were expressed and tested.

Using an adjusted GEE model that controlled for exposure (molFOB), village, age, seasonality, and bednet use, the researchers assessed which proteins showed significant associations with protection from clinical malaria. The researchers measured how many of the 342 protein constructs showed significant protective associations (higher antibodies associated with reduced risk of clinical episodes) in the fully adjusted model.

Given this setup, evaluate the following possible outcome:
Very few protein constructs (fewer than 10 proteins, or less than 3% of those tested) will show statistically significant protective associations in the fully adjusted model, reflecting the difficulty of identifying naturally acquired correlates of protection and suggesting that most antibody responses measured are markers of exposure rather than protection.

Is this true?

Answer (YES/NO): NO